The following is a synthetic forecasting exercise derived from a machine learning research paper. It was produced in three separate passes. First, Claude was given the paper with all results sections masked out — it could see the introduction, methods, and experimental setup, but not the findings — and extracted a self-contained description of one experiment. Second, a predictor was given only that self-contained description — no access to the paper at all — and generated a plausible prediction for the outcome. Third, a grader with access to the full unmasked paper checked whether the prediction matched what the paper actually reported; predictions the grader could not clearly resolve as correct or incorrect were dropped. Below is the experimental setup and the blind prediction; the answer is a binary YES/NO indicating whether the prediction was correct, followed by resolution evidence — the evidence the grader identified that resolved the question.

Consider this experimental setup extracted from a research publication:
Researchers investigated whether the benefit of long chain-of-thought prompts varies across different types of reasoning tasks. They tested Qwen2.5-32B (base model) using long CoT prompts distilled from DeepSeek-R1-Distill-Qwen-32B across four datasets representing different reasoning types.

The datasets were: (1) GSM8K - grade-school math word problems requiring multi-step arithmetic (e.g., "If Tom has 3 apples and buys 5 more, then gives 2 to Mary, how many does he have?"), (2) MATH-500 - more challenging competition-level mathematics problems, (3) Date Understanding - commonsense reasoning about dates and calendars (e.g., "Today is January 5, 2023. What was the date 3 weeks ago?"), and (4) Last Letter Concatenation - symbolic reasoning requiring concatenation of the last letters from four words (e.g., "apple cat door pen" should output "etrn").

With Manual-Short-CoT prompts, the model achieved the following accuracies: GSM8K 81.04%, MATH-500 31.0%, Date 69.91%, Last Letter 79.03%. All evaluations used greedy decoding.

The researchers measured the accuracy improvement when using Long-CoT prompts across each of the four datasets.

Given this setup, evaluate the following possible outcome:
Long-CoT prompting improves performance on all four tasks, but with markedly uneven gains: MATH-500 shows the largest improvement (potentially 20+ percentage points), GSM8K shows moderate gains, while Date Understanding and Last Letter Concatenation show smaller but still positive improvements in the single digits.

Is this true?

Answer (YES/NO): NO